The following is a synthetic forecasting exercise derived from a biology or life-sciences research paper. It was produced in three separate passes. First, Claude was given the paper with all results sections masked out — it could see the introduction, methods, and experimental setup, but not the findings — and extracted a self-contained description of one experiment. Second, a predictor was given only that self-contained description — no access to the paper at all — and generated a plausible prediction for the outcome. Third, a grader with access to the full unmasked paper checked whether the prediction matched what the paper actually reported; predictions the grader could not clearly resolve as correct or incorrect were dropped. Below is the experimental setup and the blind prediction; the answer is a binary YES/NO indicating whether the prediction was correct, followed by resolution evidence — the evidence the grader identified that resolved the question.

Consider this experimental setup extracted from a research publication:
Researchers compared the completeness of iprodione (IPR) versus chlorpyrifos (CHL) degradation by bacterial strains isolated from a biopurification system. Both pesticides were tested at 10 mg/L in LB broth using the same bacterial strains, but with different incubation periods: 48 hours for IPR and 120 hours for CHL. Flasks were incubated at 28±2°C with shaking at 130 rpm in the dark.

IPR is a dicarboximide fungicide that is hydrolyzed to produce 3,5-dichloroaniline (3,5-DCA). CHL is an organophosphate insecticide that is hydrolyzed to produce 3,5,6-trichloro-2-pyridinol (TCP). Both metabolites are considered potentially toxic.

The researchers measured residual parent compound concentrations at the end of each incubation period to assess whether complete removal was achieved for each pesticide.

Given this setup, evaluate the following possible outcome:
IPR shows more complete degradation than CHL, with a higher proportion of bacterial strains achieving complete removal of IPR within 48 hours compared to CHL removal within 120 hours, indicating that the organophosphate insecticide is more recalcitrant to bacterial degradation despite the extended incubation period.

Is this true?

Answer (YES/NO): YES